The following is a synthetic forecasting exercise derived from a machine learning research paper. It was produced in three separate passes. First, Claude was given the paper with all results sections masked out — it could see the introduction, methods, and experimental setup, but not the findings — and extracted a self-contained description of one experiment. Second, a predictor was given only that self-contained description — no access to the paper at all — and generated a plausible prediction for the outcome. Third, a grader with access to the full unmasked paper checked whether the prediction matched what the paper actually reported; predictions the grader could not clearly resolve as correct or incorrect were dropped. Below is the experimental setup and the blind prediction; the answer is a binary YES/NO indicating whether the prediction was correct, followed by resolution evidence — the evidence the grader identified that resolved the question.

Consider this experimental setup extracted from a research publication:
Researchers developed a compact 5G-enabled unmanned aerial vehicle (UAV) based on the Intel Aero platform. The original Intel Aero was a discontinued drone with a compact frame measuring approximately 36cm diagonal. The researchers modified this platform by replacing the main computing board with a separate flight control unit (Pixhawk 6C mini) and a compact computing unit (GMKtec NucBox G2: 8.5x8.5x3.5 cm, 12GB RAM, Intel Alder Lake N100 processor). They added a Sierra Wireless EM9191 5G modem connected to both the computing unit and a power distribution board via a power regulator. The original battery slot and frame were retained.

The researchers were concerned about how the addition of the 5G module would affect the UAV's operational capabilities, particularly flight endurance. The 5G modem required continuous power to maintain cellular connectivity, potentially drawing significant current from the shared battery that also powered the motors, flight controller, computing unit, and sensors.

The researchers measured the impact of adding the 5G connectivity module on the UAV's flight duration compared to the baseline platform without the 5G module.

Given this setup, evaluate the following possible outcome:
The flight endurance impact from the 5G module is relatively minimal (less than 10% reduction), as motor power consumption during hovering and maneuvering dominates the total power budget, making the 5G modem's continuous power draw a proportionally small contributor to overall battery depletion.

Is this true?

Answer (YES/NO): YES